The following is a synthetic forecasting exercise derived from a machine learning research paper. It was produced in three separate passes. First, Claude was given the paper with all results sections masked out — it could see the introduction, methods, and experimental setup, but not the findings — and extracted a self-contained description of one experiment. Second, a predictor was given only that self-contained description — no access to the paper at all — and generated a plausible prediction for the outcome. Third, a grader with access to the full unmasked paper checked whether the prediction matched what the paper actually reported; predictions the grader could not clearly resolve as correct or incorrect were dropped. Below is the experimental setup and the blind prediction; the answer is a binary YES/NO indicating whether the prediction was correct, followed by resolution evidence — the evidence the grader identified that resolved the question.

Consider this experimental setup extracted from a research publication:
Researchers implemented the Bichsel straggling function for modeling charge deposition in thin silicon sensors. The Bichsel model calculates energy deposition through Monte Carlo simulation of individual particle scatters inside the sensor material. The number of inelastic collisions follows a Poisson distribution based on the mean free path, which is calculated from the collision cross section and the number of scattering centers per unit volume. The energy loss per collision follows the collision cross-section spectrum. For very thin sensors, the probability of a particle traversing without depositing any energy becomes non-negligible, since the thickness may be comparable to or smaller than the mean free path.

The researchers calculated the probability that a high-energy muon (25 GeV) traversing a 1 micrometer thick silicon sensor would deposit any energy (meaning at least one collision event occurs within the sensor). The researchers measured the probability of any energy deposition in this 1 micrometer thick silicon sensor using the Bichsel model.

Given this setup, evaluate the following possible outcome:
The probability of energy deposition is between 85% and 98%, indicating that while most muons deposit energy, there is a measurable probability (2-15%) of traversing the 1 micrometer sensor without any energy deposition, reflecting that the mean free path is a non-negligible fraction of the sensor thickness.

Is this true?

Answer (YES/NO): YES